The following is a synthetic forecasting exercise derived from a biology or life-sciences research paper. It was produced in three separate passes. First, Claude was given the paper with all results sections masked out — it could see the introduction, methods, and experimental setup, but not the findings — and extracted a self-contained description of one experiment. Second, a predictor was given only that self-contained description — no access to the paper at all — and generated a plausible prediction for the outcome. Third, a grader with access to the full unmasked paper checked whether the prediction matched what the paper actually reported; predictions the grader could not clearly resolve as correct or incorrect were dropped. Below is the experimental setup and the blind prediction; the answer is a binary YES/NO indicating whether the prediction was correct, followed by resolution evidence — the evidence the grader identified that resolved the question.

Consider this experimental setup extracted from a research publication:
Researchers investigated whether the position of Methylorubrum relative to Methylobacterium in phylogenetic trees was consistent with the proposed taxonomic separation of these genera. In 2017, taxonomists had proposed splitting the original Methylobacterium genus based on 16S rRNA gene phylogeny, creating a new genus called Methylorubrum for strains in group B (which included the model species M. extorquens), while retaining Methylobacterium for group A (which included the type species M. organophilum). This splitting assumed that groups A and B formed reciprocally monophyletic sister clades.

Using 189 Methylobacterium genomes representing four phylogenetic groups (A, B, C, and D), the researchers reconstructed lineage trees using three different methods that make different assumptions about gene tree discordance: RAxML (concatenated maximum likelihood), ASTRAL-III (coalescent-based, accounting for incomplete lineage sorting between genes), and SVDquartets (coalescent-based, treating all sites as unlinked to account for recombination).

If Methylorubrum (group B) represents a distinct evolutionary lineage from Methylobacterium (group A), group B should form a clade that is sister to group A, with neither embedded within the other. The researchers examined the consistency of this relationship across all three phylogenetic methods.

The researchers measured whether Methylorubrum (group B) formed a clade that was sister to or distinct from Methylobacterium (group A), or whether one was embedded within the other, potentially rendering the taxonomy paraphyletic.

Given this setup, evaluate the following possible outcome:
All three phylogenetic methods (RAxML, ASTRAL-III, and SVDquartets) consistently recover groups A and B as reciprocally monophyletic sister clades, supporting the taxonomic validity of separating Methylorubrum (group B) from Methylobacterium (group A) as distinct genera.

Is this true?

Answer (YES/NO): NO